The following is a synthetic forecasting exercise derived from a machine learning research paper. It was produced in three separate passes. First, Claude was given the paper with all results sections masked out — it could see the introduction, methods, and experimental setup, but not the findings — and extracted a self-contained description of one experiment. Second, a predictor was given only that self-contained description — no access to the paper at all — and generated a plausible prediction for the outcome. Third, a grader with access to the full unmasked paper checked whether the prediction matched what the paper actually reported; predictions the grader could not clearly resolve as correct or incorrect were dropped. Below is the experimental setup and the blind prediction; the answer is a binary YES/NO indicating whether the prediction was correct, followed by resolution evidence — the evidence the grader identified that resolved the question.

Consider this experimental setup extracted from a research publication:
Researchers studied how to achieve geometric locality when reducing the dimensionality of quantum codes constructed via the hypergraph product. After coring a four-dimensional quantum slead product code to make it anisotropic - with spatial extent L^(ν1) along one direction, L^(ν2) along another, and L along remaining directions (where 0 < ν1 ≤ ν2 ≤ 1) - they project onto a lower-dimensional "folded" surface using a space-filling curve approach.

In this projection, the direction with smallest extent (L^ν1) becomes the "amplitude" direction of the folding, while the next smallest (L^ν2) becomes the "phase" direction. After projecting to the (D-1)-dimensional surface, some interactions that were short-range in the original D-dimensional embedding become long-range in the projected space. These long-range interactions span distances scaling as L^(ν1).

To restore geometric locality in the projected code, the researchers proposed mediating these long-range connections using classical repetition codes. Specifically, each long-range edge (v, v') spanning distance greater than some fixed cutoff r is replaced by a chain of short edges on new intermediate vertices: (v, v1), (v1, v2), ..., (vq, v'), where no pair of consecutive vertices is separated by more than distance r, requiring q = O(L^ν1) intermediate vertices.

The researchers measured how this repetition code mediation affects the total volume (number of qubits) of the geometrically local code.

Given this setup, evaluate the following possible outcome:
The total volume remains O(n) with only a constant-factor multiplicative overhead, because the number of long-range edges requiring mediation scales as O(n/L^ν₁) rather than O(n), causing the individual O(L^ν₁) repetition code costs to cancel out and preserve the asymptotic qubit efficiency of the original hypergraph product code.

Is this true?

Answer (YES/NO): NO